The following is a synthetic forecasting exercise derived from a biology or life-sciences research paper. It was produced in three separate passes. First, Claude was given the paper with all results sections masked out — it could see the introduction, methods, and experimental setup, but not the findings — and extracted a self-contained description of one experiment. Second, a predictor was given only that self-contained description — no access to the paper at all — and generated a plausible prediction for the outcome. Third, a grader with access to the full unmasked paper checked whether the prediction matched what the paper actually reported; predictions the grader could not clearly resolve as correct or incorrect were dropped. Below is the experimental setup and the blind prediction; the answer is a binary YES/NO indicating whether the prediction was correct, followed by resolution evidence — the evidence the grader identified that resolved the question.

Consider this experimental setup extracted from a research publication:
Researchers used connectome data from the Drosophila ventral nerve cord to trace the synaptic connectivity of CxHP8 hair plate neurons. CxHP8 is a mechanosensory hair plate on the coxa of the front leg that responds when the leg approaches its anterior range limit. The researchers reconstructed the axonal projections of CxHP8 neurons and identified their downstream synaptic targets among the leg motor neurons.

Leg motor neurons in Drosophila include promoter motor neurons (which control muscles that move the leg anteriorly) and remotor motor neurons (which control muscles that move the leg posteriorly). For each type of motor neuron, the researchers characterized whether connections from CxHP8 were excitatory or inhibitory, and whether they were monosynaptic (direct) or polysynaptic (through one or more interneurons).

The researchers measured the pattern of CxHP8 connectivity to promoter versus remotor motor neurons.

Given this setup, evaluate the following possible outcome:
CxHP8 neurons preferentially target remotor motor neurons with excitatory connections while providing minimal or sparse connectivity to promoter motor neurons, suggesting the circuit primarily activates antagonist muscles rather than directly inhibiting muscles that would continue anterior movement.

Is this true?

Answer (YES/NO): NO